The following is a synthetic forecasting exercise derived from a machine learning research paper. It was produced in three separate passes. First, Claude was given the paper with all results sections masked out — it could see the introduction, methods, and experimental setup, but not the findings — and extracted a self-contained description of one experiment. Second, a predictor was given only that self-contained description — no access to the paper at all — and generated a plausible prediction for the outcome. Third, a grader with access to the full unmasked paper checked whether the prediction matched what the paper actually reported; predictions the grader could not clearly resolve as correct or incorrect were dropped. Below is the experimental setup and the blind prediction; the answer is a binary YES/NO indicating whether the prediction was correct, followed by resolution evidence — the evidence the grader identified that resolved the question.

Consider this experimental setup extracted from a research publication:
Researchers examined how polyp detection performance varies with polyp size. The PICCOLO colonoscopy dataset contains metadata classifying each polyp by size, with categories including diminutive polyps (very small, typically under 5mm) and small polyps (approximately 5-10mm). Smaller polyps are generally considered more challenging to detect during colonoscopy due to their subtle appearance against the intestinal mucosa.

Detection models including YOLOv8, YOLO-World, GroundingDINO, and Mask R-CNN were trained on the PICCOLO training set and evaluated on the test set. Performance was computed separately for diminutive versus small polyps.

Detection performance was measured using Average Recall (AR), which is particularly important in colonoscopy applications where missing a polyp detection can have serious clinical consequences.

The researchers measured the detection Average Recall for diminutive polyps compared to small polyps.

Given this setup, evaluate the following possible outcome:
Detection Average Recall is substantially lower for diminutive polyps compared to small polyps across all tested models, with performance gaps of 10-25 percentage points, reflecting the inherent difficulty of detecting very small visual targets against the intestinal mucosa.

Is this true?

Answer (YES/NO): YES